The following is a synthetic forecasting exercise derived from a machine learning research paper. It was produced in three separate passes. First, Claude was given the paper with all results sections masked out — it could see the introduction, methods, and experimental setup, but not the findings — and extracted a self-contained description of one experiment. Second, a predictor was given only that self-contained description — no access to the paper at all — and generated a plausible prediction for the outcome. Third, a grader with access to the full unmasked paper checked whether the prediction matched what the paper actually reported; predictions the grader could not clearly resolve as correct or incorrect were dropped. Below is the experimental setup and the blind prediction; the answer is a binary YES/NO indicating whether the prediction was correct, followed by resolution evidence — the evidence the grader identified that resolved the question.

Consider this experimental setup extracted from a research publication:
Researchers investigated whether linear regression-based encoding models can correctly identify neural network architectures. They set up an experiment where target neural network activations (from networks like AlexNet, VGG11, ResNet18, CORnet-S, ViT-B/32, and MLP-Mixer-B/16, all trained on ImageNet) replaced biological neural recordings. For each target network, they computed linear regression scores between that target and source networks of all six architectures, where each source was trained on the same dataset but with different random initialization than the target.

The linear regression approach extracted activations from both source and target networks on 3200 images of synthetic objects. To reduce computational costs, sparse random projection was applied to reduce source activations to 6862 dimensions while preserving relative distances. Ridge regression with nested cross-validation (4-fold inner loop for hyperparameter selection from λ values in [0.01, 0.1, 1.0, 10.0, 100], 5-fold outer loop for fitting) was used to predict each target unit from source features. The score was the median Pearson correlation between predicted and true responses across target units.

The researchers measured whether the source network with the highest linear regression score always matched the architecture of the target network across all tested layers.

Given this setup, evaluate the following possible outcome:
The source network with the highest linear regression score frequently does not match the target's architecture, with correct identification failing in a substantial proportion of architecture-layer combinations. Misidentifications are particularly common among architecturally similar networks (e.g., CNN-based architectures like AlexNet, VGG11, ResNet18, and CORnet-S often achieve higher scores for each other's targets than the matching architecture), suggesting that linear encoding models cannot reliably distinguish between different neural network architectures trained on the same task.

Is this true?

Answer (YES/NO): NO